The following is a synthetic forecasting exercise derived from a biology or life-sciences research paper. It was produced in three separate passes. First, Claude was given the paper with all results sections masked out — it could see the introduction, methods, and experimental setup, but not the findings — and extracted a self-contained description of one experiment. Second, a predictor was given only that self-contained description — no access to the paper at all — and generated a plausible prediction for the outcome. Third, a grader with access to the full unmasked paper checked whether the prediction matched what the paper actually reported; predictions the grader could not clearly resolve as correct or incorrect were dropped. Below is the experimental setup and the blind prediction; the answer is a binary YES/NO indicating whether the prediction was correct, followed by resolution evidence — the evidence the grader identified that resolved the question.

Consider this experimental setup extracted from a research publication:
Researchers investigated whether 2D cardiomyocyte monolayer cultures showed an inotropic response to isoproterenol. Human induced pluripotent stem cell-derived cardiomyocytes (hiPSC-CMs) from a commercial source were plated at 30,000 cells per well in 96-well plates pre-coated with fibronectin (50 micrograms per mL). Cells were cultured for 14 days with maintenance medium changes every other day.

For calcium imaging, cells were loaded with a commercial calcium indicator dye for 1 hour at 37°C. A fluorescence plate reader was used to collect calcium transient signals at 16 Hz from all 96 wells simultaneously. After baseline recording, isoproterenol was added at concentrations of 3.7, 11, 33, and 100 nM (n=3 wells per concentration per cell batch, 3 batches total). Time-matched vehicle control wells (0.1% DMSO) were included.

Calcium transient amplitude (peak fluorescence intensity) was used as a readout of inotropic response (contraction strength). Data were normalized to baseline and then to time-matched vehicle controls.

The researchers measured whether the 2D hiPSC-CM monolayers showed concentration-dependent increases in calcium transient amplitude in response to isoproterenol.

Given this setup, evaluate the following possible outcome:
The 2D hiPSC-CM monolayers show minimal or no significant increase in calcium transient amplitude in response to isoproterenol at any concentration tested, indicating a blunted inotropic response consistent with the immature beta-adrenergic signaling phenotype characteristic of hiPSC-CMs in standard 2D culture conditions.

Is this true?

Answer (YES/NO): YES